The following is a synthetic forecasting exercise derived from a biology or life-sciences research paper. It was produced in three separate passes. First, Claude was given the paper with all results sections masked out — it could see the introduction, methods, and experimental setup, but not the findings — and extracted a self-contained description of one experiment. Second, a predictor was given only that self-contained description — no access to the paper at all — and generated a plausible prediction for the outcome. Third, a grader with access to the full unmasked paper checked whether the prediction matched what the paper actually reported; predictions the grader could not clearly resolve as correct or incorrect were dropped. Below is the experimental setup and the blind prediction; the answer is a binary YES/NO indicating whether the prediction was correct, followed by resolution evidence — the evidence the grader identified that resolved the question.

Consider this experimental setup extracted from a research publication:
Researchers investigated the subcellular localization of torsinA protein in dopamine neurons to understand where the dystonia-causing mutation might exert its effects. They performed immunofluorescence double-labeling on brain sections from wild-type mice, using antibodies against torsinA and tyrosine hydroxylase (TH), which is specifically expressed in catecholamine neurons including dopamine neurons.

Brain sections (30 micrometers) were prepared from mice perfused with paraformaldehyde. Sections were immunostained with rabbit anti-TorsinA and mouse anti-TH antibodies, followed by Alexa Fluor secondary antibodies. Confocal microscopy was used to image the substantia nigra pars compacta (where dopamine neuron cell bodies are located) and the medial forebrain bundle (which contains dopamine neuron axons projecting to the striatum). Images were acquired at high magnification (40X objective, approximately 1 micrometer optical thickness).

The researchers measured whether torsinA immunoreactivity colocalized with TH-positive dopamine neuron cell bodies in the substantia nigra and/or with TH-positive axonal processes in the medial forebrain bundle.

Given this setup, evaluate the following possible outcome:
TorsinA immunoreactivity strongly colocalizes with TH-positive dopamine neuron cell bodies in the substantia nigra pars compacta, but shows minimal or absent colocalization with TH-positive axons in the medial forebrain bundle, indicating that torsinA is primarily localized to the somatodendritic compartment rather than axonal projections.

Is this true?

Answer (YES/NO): YES